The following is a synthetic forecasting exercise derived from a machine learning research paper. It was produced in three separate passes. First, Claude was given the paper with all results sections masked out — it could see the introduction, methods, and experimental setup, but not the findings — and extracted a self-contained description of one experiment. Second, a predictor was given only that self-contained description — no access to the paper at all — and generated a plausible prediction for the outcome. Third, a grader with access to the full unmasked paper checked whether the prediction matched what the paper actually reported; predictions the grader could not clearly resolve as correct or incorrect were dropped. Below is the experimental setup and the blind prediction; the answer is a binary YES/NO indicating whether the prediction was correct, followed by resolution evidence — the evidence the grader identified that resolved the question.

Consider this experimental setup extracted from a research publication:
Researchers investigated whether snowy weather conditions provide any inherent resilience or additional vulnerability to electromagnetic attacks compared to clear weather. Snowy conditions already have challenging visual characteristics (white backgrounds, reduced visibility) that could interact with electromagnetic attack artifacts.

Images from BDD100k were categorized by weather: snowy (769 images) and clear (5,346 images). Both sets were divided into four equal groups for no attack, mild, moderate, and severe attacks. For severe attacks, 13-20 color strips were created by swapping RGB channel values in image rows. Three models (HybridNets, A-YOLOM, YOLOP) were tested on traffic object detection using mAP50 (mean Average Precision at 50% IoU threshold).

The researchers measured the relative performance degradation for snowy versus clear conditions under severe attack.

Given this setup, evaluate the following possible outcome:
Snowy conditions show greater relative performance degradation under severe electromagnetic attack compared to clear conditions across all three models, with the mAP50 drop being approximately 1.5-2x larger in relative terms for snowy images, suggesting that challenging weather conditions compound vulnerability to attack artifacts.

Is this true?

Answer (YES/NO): NO